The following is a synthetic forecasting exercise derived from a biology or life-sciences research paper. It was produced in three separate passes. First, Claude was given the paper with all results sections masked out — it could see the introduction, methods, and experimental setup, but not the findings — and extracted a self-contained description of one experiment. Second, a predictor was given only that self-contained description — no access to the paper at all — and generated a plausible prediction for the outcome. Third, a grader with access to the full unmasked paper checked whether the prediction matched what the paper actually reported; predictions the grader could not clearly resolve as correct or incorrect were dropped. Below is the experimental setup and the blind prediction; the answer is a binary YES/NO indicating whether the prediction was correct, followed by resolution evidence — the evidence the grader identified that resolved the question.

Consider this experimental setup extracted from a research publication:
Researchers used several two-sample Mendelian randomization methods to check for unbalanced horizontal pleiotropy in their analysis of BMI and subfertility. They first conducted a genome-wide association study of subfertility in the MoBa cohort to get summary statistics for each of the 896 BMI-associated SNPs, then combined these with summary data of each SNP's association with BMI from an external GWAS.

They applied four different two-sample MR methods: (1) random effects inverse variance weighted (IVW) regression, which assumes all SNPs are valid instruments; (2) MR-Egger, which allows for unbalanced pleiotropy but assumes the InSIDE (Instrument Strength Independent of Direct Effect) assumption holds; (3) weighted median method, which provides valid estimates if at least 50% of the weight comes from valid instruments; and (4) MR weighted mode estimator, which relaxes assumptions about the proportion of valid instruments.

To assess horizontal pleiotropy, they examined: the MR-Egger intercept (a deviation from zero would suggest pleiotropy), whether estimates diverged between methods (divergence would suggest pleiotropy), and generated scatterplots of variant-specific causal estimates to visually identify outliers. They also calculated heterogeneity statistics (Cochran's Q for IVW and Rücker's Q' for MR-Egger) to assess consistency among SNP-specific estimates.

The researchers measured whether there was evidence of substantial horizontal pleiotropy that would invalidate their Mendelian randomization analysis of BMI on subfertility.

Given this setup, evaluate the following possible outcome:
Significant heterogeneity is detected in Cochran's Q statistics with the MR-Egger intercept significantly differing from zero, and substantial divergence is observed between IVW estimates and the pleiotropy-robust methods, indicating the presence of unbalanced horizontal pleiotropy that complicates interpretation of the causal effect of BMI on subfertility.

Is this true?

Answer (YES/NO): NO